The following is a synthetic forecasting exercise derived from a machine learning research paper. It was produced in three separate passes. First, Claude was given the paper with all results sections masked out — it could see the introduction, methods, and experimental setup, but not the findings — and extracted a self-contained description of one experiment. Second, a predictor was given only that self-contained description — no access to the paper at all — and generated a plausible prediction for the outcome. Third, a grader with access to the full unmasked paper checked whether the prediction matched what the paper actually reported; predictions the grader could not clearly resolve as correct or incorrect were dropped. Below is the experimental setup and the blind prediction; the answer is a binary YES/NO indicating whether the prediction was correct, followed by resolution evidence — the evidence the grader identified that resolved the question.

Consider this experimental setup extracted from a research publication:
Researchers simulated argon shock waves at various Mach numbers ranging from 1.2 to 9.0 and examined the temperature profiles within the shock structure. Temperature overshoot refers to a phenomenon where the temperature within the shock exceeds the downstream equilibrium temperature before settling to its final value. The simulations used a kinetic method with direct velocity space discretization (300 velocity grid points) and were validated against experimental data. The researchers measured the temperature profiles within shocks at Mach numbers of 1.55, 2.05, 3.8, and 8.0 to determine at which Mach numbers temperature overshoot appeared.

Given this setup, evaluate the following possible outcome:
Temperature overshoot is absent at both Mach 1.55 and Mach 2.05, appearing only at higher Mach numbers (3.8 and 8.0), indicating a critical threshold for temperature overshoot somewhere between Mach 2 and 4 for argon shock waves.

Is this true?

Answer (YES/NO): YES